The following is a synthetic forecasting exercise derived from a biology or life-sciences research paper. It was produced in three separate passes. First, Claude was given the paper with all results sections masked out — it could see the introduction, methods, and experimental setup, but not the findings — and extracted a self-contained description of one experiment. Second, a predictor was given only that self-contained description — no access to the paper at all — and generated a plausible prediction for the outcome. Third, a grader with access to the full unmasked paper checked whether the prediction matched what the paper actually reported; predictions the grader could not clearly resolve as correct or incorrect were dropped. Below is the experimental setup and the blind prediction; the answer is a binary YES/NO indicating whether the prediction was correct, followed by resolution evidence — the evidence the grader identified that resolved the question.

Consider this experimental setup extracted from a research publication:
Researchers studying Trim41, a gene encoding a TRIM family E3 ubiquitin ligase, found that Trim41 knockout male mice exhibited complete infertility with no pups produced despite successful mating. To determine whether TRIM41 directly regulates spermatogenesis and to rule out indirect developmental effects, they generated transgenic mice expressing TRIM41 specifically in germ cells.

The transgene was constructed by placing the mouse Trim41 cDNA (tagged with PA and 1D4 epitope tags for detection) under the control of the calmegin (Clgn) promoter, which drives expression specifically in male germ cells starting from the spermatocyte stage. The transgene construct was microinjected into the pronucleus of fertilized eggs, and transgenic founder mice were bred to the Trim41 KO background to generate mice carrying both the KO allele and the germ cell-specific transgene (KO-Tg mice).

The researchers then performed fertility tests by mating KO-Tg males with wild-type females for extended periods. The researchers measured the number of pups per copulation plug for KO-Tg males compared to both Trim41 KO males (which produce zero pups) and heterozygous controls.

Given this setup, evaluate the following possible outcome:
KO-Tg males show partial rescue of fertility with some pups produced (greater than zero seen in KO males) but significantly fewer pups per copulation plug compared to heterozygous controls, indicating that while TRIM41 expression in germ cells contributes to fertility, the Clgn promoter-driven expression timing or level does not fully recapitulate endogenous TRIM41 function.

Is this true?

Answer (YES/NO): NO